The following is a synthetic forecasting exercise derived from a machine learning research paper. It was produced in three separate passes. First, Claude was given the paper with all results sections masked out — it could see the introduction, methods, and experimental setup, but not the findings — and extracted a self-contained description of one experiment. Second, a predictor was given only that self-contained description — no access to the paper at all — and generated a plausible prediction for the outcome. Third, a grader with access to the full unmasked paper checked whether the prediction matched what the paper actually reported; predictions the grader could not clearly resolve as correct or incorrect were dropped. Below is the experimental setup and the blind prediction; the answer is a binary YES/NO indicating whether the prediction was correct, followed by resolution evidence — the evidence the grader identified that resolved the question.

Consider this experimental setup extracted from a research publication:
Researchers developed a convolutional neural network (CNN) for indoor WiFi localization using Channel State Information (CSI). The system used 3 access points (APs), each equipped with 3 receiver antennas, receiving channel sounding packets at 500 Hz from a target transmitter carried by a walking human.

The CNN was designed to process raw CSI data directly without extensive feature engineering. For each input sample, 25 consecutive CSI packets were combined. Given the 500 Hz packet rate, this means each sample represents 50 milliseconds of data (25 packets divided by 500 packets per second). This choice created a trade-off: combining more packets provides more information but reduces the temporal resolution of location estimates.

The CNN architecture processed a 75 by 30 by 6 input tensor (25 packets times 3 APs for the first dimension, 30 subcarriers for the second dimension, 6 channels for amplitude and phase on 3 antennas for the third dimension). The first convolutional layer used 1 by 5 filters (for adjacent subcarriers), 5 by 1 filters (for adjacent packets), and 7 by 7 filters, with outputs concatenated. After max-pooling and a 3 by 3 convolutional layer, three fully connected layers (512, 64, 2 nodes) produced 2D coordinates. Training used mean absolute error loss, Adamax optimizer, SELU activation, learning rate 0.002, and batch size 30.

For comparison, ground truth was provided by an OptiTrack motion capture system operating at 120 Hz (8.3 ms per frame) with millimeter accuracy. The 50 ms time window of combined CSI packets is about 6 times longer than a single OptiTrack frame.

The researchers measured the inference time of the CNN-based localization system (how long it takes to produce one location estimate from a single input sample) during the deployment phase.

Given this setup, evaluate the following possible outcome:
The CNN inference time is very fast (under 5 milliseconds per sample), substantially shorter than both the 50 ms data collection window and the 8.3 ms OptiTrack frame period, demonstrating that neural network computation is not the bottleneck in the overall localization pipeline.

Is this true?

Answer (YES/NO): YES